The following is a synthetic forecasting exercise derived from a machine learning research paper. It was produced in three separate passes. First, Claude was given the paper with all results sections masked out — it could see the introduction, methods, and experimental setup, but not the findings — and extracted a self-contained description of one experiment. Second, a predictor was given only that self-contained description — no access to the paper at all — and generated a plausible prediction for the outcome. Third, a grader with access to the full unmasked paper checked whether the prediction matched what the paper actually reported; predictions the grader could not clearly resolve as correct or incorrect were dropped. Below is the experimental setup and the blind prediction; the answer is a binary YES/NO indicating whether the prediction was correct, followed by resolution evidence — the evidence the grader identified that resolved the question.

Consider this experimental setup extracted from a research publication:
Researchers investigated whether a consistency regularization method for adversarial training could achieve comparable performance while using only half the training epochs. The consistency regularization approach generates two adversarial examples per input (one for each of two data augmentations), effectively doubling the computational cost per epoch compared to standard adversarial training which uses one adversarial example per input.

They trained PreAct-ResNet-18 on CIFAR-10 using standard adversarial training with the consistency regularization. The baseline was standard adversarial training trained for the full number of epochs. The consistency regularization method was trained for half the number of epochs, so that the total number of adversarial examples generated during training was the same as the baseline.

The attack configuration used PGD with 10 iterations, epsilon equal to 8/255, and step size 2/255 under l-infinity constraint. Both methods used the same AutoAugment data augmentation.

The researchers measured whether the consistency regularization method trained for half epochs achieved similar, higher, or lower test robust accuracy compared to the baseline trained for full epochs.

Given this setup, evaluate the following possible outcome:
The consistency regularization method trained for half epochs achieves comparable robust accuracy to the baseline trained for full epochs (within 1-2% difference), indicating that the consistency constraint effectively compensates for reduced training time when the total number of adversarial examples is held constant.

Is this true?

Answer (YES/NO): NO